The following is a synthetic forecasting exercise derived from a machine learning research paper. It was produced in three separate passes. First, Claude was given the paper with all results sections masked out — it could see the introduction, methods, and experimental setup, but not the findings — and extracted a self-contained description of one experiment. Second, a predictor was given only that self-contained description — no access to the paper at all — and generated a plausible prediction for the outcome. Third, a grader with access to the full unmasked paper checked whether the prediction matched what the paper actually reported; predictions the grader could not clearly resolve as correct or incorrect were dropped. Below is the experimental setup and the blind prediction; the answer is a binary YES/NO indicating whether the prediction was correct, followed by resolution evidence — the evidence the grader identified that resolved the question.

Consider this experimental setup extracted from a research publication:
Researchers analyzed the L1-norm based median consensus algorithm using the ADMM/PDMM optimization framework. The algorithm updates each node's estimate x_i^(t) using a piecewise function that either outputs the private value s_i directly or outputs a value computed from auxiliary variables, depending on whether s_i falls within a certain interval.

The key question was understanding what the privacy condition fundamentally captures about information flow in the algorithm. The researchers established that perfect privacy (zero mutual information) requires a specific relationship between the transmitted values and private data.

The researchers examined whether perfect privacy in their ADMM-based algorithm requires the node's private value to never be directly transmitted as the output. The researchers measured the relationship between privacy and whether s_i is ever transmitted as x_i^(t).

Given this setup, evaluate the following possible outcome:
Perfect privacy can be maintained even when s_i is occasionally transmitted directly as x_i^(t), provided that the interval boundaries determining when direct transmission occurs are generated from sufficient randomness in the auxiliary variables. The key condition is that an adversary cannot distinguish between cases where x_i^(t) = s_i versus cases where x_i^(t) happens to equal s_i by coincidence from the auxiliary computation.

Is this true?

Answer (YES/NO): NO